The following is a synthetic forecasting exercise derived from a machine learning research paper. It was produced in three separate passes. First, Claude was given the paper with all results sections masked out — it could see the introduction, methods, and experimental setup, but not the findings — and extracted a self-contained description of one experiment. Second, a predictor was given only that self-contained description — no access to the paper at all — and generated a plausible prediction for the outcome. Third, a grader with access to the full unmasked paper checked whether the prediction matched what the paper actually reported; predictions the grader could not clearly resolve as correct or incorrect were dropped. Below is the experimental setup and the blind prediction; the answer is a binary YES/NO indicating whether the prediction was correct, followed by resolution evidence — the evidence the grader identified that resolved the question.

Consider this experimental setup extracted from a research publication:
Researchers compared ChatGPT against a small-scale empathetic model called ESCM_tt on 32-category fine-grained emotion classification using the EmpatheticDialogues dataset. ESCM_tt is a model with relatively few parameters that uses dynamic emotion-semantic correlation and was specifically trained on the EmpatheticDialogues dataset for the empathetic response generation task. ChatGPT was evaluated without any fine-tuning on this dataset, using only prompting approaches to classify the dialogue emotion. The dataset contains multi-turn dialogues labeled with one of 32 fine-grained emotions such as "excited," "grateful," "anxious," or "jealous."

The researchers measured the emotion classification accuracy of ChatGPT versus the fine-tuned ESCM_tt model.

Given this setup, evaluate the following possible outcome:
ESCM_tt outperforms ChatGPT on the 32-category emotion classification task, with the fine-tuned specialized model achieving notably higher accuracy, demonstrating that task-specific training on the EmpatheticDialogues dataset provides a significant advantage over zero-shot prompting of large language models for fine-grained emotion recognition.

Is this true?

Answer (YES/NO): YES